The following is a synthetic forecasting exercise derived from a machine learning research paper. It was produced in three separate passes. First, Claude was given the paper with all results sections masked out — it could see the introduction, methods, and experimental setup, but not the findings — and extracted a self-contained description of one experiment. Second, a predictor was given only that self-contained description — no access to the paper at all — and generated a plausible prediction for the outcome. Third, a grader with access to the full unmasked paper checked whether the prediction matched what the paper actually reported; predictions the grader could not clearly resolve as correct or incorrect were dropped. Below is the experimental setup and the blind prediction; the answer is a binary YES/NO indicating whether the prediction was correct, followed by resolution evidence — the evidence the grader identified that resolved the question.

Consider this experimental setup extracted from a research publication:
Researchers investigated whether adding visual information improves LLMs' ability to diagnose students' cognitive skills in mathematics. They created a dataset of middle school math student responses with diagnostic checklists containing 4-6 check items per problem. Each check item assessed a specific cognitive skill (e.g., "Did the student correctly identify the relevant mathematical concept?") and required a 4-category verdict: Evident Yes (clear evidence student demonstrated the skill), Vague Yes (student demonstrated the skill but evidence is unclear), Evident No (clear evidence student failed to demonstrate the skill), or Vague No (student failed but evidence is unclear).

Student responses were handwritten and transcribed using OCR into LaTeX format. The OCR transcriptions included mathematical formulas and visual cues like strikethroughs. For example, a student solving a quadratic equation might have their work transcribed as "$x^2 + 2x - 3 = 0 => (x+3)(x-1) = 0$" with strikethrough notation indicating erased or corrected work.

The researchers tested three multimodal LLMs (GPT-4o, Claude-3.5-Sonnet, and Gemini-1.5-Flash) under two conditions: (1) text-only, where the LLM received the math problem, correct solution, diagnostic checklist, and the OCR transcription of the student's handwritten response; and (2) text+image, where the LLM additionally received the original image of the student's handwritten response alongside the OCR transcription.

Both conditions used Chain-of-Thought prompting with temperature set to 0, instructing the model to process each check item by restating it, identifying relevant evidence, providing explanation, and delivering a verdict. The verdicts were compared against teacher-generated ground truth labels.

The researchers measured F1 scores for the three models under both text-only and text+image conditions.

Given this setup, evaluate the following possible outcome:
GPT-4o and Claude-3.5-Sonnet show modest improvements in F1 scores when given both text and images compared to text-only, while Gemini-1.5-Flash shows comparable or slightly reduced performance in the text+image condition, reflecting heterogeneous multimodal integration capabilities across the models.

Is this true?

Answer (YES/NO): NO